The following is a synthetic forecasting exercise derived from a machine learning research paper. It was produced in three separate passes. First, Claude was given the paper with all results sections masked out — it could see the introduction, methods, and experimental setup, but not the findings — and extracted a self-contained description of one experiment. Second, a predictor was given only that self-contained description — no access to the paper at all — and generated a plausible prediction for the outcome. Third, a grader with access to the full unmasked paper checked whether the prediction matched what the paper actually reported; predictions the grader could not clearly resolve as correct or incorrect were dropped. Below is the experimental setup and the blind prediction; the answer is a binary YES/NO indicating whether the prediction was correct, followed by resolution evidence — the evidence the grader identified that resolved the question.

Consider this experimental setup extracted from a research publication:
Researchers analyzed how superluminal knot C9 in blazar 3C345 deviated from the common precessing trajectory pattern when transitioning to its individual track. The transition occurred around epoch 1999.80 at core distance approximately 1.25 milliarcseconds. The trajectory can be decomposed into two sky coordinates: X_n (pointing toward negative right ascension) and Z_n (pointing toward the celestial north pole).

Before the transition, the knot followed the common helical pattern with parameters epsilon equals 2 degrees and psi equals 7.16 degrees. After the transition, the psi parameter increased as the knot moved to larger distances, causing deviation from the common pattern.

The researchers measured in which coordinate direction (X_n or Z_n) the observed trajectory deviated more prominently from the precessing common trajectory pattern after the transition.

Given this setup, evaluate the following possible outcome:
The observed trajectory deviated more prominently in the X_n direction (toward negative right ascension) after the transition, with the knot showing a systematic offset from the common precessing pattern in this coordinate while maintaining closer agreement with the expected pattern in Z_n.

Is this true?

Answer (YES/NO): NO